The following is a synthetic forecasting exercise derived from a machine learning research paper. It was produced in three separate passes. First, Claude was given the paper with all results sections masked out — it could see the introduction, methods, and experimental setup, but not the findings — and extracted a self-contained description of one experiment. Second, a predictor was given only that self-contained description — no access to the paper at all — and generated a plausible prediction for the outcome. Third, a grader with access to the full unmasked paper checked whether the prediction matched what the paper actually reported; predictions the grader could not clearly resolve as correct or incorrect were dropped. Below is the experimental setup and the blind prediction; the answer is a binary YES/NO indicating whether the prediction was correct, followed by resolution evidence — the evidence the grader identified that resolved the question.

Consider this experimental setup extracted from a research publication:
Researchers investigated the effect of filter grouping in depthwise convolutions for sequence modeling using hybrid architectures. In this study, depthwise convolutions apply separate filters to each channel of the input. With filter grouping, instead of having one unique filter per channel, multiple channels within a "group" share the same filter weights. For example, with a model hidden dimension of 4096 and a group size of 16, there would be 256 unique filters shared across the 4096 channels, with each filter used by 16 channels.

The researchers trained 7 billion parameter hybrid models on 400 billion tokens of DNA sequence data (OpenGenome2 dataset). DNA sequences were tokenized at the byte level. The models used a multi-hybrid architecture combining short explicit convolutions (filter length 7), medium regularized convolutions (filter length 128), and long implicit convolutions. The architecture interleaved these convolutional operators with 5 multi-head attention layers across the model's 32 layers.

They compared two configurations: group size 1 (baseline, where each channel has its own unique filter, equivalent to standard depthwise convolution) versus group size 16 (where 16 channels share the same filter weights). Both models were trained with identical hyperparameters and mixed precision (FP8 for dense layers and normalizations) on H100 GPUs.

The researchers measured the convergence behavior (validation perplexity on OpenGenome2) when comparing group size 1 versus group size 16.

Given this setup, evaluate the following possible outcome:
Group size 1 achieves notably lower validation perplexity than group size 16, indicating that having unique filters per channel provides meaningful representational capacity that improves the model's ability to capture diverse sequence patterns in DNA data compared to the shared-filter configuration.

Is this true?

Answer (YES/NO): NO